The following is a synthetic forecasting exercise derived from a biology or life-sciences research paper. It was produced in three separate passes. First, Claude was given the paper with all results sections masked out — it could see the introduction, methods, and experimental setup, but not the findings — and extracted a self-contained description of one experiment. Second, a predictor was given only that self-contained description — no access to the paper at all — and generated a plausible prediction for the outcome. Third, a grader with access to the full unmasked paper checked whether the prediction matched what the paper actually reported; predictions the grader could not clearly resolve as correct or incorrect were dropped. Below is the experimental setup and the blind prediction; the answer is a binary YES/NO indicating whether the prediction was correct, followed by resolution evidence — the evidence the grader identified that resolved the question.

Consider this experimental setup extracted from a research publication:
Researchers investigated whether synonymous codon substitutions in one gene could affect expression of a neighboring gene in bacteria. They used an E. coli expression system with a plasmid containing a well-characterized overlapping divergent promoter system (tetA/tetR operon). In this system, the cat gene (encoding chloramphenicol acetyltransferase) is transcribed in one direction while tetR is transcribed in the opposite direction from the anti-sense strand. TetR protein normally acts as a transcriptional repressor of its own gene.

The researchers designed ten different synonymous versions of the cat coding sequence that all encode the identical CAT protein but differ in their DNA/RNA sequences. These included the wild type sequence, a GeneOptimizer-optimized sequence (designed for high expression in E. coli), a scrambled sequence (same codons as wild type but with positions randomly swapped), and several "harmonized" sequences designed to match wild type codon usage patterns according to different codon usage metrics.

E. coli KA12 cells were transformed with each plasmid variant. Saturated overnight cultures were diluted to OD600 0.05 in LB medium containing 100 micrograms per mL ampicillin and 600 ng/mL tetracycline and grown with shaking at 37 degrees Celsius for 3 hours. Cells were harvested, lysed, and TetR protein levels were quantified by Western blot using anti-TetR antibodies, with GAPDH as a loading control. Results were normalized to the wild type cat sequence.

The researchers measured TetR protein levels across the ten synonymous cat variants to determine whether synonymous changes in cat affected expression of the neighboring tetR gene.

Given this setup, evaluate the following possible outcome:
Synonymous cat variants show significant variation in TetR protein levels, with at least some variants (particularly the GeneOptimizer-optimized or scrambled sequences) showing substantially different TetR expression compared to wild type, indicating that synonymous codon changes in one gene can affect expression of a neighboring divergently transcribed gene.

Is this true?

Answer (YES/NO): YES